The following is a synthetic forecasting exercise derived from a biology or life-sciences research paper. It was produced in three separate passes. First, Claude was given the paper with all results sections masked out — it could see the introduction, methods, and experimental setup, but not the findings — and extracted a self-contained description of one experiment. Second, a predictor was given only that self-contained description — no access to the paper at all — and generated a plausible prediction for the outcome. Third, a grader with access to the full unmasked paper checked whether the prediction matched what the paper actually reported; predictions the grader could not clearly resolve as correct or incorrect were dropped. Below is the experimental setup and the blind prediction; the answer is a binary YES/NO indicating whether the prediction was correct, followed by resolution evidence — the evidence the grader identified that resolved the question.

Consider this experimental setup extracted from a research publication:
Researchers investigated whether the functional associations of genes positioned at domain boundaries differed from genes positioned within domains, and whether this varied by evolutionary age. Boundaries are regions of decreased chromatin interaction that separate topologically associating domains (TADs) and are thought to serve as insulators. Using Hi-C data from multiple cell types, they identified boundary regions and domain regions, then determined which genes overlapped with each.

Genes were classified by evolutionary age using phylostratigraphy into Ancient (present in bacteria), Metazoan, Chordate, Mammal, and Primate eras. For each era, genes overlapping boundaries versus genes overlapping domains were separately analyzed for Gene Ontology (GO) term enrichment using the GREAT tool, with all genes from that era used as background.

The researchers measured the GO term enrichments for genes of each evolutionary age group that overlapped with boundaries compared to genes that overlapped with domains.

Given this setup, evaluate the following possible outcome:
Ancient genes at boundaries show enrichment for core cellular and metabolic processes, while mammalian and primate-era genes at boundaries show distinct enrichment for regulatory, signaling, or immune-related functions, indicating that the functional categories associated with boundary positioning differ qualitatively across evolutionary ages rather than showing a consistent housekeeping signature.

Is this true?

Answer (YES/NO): NO